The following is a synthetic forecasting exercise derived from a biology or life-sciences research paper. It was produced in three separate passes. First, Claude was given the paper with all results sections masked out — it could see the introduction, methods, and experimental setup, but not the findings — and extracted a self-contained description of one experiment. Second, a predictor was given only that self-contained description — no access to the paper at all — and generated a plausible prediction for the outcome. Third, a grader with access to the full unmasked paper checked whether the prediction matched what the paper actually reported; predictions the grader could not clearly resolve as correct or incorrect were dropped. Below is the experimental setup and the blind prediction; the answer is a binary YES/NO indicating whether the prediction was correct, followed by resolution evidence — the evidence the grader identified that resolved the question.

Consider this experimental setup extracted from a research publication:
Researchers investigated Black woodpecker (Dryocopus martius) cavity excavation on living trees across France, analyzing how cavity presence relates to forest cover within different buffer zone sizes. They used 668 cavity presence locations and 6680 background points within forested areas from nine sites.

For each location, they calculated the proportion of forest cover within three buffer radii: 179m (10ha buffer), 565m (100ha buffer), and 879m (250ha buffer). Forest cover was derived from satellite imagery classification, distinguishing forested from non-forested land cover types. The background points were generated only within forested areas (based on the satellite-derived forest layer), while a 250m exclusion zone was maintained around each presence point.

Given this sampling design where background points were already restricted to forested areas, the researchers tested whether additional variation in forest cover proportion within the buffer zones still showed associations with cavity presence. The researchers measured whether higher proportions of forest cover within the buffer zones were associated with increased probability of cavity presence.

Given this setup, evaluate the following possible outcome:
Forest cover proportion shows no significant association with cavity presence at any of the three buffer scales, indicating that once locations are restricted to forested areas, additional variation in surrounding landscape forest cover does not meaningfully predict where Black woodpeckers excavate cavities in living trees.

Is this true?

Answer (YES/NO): NO